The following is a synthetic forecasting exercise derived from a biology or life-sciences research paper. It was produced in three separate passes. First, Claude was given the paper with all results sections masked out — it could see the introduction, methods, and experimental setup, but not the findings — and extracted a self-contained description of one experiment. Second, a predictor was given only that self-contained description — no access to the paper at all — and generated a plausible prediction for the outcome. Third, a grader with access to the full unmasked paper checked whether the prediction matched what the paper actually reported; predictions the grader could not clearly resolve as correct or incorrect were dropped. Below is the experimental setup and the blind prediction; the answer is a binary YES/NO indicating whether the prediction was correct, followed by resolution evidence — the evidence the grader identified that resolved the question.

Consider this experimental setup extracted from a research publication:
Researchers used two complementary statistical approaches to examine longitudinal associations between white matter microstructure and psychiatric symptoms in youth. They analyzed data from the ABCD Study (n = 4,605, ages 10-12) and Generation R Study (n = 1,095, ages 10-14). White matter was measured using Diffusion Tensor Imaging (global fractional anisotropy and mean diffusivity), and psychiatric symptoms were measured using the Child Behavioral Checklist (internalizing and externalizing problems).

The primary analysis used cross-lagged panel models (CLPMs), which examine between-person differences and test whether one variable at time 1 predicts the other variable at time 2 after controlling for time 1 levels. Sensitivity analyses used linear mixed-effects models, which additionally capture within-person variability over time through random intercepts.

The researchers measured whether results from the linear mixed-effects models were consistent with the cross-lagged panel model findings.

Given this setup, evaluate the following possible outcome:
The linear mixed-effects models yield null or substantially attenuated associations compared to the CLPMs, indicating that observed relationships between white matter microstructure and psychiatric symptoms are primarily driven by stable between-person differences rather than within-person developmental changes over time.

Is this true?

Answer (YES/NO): NO